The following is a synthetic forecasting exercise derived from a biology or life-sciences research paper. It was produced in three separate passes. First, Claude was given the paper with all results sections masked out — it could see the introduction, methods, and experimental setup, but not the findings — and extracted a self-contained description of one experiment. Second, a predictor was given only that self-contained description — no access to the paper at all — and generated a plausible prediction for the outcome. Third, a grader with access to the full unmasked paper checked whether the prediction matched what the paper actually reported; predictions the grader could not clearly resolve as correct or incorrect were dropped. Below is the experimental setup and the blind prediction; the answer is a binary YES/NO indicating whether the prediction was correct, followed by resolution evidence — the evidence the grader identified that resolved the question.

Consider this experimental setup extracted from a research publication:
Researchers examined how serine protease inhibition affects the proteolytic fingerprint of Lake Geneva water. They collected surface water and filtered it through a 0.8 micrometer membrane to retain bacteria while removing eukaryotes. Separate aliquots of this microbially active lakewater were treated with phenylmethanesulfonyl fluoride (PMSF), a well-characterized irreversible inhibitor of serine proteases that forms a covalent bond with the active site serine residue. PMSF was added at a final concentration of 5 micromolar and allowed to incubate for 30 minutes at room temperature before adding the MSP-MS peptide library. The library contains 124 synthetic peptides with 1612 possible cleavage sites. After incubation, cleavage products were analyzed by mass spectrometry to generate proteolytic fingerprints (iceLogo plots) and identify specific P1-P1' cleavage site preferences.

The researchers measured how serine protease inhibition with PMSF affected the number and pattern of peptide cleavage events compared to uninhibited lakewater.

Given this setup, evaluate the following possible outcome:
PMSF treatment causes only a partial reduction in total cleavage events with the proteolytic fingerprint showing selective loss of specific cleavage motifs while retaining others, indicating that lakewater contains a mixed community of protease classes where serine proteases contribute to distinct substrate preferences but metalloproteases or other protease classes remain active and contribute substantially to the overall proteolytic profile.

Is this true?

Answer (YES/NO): NO